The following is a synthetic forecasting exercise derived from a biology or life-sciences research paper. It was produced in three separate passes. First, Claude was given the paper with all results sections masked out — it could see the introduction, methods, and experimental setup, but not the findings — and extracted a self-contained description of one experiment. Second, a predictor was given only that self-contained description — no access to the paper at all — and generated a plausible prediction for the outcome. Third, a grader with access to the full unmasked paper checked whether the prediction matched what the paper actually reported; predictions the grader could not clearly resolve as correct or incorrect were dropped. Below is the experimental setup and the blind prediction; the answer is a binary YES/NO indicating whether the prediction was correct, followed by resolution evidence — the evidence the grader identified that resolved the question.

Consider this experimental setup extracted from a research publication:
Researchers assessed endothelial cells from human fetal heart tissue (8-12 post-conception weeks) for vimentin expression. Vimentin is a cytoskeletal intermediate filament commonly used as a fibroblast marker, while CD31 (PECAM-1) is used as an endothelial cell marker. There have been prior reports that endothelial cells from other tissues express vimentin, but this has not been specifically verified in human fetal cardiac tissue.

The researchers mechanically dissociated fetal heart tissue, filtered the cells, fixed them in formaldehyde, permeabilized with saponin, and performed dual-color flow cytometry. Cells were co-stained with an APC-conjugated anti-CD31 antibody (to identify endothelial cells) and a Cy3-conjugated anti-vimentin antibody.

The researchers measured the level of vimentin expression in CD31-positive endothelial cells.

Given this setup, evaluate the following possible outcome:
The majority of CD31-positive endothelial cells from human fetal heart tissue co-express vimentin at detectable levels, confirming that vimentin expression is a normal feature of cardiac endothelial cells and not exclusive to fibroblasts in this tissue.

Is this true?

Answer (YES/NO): YES